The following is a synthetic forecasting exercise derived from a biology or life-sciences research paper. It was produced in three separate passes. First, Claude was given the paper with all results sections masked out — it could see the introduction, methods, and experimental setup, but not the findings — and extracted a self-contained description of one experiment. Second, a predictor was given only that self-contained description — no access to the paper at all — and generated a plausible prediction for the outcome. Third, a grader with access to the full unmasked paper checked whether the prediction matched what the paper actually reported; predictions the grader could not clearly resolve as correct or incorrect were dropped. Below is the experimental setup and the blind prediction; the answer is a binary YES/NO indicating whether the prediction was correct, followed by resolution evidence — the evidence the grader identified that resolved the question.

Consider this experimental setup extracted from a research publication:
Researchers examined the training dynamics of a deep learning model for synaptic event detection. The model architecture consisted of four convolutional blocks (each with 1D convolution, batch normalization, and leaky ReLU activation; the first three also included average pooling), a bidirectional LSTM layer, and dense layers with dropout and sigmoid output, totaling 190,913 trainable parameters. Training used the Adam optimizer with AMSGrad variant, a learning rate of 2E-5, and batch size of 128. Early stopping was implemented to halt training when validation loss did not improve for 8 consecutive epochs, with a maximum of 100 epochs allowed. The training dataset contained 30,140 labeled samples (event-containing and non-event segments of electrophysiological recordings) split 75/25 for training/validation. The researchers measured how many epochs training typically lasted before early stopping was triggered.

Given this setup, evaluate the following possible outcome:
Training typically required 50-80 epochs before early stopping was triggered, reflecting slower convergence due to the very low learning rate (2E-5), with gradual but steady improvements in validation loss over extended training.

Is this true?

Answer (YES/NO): NO